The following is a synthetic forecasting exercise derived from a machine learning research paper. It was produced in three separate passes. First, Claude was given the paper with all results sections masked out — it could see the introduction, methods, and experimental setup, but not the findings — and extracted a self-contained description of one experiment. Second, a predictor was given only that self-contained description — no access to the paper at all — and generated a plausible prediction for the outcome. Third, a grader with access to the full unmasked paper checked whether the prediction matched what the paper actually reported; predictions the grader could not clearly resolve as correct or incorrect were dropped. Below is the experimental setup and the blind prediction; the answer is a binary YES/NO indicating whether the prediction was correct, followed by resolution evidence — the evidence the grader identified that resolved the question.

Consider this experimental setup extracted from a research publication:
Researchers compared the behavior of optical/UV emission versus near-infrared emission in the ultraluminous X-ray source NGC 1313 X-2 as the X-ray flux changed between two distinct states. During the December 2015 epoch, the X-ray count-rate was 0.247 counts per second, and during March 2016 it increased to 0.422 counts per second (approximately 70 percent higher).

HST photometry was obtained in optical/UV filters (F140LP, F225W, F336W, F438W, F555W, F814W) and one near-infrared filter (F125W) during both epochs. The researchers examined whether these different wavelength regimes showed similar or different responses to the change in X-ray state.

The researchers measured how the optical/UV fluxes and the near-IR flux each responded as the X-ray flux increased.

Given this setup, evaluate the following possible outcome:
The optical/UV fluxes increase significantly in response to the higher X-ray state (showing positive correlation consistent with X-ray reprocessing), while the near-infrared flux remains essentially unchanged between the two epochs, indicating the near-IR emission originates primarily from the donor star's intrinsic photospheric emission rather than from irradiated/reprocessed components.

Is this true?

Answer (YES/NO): NO